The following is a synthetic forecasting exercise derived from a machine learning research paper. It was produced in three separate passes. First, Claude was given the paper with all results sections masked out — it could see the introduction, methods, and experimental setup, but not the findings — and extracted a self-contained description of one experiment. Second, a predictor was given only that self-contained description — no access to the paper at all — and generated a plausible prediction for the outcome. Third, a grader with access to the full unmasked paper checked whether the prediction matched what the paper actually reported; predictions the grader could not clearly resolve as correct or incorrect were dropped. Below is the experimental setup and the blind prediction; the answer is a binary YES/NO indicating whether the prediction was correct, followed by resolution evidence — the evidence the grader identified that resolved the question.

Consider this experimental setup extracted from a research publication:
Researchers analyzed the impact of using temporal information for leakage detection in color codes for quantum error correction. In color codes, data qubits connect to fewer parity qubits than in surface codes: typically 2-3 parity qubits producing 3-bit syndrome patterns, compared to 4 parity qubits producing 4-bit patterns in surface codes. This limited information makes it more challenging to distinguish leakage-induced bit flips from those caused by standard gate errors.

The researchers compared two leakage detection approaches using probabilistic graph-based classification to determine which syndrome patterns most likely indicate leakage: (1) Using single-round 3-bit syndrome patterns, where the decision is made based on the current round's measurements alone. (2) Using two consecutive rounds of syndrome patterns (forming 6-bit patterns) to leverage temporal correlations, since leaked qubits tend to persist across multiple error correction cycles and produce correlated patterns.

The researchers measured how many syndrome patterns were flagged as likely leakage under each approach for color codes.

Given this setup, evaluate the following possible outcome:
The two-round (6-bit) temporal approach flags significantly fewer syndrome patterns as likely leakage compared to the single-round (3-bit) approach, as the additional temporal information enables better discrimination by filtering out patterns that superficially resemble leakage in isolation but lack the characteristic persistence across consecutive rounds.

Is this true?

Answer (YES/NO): NO